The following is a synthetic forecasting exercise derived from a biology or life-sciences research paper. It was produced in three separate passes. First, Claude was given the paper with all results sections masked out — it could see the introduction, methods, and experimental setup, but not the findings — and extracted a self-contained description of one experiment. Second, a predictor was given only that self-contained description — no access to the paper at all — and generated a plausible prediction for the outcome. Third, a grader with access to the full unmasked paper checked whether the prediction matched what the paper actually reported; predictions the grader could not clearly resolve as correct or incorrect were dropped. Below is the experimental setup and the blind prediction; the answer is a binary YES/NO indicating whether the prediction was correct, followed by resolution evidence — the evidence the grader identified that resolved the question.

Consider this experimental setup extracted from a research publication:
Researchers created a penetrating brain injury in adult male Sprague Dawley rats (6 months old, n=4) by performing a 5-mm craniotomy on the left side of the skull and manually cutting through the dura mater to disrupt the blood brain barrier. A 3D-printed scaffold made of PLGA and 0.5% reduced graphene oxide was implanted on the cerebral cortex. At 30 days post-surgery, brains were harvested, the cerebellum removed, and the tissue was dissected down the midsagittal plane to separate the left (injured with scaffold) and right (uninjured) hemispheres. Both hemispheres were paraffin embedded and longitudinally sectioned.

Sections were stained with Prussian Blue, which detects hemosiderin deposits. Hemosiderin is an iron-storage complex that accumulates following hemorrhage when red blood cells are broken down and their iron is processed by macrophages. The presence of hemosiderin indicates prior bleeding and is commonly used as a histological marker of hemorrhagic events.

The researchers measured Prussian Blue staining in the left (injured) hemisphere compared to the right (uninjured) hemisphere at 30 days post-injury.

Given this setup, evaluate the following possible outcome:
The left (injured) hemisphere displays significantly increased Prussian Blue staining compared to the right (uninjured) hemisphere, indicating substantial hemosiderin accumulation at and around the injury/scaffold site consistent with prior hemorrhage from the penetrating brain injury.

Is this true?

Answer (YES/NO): NO